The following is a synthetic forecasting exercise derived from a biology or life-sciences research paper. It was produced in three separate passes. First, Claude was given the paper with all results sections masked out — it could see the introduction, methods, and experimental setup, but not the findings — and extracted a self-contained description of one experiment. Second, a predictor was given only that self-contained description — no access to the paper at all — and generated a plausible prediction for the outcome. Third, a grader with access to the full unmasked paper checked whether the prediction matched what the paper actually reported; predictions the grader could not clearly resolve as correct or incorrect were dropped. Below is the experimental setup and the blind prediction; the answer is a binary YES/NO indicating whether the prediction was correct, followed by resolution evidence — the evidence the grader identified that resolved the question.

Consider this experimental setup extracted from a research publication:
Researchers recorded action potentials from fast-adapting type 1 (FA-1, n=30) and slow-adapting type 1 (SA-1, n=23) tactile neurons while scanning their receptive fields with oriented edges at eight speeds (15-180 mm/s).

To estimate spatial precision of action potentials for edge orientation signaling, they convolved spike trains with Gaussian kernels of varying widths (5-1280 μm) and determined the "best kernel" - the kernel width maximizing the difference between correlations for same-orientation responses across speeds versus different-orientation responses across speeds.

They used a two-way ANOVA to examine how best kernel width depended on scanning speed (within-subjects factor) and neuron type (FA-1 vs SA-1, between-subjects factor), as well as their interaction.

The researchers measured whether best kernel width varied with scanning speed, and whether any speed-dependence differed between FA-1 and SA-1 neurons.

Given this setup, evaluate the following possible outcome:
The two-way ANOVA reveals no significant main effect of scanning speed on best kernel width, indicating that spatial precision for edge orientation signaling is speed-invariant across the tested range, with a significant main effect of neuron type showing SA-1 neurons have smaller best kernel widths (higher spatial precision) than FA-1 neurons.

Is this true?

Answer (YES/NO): NO